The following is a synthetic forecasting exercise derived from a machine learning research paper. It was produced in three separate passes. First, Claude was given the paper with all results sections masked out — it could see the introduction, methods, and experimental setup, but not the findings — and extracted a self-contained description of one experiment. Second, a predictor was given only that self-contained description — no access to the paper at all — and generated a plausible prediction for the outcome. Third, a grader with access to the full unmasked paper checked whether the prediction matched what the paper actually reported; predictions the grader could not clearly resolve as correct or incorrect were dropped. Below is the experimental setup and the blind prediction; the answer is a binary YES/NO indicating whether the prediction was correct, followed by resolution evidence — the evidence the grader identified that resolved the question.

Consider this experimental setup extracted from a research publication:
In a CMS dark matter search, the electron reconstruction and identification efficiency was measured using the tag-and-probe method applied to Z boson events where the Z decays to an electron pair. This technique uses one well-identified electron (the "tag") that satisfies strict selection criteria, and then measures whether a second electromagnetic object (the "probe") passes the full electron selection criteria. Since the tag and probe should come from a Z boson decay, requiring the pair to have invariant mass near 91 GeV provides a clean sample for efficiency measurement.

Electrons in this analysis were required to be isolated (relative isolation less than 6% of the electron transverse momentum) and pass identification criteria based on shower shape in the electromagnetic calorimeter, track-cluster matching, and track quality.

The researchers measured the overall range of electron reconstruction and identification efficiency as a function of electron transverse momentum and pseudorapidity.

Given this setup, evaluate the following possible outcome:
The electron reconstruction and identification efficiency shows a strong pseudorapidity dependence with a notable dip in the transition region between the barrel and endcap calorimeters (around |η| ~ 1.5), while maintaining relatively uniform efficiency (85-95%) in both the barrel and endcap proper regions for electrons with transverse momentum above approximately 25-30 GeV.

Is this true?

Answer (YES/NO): NO